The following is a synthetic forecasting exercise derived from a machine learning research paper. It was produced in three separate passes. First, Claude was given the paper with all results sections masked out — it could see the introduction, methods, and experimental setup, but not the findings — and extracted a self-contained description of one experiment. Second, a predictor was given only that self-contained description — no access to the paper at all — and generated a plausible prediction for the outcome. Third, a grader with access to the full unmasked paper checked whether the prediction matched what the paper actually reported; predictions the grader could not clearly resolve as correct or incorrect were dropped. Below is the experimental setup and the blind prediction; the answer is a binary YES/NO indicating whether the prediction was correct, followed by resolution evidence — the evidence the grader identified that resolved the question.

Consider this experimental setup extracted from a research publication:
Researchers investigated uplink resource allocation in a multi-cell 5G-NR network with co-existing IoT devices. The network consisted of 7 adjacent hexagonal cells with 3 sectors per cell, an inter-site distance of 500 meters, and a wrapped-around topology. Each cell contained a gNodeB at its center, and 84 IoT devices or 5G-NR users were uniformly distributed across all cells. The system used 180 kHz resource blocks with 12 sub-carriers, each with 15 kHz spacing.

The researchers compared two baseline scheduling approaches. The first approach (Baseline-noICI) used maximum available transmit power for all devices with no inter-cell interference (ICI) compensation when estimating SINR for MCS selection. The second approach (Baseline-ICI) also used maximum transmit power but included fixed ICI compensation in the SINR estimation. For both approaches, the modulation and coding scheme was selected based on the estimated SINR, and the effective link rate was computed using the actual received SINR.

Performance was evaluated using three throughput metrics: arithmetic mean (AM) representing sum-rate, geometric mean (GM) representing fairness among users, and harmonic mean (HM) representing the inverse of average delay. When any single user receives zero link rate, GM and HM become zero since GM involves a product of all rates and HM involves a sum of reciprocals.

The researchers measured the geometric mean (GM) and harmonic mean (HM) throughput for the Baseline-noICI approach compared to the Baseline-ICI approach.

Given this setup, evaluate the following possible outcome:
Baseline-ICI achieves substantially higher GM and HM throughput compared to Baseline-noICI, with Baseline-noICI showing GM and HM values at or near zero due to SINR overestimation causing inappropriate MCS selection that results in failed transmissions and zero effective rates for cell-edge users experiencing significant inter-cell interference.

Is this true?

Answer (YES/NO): YES